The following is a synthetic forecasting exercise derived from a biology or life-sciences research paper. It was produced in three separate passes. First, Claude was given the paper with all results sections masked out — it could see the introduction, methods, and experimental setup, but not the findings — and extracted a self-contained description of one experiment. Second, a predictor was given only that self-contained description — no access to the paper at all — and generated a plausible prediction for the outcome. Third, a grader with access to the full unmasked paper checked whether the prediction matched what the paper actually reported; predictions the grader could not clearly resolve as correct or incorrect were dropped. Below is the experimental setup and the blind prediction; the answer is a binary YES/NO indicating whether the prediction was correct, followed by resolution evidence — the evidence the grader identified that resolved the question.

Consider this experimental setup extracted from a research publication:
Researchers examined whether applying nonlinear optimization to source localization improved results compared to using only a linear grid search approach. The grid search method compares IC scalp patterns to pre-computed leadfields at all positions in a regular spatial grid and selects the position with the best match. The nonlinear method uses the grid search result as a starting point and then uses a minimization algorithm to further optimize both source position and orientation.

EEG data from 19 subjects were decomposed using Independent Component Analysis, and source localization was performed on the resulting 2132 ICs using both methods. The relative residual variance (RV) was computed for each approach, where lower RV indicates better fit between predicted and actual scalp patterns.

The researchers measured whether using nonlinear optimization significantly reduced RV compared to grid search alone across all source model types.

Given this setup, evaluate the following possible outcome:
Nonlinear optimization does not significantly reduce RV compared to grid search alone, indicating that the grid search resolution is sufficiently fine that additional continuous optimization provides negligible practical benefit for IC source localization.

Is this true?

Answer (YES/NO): NO